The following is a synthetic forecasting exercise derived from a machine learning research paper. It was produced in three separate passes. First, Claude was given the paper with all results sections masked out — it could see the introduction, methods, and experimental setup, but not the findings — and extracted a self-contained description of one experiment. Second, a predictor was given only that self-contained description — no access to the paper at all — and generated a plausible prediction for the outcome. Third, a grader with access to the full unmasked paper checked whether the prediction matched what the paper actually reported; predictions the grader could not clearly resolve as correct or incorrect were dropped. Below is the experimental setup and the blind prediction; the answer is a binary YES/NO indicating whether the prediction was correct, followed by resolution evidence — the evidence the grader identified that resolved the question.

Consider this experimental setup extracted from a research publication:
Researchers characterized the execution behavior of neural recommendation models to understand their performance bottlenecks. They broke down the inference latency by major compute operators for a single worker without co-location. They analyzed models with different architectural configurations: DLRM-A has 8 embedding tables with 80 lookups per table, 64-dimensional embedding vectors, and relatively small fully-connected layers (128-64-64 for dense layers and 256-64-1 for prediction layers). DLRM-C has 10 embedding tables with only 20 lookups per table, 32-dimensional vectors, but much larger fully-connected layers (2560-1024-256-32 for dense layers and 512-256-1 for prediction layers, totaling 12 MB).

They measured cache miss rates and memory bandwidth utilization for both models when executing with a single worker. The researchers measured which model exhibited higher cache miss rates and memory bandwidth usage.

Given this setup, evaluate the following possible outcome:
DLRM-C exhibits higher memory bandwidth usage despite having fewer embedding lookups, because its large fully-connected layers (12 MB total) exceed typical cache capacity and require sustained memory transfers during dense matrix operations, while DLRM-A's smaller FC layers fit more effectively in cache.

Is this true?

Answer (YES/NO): NO